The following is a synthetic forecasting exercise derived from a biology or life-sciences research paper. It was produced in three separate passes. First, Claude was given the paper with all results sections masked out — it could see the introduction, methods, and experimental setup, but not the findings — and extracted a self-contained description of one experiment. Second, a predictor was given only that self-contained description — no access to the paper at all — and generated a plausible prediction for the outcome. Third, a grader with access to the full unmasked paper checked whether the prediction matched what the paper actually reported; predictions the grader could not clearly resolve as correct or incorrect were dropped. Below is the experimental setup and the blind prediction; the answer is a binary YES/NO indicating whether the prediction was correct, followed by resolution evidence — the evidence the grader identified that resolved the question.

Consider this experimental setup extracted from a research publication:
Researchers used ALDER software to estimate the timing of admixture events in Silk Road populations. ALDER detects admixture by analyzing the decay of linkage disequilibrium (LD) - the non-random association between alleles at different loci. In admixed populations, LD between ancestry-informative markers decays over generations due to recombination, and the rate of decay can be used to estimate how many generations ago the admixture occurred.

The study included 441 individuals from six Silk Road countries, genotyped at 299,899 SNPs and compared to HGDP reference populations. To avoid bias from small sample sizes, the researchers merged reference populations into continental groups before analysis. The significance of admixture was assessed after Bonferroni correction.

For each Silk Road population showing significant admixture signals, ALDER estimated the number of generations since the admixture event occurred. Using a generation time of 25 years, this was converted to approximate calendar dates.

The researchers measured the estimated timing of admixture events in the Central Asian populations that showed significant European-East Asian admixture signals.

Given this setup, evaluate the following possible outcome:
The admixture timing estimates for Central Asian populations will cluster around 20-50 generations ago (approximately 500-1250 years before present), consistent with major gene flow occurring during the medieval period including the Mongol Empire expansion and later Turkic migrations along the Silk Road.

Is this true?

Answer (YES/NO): YES